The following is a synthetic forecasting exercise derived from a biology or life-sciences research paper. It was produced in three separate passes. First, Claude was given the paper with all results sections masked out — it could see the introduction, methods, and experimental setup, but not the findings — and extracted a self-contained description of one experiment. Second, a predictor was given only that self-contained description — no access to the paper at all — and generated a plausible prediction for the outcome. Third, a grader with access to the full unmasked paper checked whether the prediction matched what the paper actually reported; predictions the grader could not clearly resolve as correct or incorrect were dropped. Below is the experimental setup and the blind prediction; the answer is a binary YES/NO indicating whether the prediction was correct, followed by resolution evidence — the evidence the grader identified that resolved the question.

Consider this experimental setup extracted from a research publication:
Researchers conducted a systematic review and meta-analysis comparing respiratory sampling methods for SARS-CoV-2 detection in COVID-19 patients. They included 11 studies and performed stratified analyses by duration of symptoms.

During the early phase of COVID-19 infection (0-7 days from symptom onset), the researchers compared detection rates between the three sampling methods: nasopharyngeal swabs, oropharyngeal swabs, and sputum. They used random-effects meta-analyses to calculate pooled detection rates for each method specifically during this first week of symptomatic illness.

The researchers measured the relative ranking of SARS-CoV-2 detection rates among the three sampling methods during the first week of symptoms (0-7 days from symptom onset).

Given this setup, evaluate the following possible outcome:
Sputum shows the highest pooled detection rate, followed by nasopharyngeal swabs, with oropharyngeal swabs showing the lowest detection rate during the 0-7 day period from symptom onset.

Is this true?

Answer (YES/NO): YES